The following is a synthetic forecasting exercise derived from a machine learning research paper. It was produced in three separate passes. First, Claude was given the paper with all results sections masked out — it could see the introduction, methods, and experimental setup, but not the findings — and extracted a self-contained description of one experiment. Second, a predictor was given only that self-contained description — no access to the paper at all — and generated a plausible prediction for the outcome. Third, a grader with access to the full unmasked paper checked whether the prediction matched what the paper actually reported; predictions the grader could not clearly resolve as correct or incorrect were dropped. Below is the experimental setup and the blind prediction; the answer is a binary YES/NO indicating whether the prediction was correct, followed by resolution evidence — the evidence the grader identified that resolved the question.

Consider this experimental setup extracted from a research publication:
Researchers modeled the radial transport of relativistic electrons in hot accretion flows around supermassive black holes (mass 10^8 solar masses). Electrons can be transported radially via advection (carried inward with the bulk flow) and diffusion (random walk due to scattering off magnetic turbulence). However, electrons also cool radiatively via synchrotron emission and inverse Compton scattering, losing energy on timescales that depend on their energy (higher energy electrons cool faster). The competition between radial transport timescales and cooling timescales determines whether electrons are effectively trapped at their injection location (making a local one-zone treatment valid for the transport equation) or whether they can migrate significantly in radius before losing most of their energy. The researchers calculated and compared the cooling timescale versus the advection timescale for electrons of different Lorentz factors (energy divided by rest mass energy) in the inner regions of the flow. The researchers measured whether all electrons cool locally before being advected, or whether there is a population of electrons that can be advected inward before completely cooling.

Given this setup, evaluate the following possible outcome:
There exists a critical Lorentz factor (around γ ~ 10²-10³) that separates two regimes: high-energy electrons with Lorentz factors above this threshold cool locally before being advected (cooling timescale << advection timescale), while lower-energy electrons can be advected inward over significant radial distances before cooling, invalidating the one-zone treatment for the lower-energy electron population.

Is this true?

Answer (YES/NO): NO